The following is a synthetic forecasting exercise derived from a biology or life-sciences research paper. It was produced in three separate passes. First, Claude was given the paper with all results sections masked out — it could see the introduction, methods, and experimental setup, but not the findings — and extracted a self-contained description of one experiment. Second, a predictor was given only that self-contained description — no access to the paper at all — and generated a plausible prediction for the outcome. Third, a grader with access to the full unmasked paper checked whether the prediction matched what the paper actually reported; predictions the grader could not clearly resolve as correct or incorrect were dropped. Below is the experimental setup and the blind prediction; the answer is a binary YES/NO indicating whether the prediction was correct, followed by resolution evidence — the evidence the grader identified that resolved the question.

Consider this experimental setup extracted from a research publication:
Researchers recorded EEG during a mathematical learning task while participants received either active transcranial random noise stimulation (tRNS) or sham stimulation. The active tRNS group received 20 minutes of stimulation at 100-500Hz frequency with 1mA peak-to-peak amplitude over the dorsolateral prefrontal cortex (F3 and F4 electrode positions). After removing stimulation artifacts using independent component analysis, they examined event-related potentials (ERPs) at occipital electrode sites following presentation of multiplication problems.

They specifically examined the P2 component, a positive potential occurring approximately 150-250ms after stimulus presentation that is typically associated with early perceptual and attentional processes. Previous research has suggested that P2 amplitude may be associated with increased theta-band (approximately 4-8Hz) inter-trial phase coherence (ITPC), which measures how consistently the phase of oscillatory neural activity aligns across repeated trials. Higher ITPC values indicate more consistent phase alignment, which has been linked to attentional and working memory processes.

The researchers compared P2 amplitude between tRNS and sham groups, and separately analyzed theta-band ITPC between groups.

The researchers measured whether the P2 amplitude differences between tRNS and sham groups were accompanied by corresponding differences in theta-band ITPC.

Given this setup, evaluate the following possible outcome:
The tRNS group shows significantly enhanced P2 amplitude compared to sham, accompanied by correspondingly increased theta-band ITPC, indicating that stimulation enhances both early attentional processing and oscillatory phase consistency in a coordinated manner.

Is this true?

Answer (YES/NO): NO